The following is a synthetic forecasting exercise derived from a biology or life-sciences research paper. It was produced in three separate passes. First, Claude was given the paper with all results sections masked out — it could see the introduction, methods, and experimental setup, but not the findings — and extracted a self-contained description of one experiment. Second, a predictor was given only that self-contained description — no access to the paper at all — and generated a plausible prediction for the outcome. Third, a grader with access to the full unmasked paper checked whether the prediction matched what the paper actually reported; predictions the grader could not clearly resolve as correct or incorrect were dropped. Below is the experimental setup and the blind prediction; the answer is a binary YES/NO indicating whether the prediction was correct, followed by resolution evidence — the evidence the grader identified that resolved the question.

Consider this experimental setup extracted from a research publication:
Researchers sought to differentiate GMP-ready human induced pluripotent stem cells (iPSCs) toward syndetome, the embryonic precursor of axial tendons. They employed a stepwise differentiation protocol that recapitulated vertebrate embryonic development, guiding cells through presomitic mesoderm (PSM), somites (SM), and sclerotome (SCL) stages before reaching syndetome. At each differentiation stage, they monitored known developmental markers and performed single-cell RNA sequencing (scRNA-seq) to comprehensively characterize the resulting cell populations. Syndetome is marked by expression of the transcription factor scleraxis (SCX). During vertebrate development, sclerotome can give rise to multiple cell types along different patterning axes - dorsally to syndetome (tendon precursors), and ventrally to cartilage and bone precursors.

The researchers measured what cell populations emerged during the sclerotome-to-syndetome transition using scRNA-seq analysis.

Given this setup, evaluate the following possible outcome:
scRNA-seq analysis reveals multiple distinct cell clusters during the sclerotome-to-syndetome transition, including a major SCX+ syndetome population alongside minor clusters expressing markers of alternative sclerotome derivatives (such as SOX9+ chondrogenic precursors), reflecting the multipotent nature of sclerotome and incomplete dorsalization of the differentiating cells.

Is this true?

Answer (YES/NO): NO